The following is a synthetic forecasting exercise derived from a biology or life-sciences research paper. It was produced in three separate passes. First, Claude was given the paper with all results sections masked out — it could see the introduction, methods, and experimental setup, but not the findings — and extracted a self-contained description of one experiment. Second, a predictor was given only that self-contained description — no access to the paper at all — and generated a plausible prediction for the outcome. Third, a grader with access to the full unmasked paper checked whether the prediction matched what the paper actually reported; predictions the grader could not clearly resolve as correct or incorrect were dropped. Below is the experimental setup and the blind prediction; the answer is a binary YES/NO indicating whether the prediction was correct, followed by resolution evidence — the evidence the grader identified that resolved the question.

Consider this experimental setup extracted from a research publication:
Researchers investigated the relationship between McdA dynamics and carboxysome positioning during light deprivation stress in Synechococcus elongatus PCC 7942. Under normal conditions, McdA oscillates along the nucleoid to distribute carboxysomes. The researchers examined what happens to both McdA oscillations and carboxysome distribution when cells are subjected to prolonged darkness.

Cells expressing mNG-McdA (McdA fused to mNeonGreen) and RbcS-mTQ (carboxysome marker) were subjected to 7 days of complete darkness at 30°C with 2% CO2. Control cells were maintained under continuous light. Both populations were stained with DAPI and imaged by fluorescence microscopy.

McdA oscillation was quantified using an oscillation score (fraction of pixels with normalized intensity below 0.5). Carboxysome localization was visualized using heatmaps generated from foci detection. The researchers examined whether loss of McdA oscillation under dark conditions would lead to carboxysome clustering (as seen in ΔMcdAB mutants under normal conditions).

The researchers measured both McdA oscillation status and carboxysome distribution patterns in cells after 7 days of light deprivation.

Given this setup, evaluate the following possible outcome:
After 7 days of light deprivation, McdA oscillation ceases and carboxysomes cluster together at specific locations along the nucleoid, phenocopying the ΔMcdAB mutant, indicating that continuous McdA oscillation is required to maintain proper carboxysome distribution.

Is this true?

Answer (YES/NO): YES